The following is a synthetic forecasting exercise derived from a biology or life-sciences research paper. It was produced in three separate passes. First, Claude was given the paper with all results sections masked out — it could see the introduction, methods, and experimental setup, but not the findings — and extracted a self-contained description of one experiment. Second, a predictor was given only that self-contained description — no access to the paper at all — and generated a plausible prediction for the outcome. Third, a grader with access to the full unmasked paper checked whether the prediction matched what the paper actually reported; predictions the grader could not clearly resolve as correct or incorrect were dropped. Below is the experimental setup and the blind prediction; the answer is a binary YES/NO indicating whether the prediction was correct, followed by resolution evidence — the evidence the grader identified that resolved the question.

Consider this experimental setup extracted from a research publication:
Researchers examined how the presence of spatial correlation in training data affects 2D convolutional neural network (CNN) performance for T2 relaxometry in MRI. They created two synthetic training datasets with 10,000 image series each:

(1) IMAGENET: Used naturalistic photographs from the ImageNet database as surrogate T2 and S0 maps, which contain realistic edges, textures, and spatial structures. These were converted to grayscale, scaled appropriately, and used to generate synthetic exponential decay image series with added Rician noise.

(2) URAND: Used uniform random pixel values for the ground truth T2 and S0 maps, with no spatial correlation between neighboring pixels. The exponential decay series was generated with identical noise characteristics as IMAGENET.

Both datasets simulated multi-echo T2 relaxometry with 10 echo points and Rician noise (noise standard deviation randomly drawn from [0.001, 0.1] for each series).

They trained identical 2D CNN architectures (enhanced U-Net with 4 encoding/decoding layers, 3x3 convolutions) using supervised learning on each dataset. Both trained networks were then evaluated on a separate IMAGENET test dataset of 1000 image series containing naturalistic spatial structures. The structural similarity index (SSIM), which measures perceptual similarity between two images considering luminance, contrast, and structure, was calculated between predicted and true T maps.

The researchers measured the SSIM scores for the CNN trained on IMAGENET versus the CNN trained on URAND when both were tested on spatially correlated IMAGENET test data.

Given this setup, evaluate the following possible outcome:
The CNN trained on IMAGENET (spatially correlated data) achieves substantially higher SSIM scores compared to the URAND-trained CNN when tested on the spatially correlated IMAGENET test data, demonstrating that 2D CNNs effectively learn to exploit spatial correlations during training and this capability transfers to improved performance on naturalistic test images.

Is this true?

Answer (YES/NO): YES